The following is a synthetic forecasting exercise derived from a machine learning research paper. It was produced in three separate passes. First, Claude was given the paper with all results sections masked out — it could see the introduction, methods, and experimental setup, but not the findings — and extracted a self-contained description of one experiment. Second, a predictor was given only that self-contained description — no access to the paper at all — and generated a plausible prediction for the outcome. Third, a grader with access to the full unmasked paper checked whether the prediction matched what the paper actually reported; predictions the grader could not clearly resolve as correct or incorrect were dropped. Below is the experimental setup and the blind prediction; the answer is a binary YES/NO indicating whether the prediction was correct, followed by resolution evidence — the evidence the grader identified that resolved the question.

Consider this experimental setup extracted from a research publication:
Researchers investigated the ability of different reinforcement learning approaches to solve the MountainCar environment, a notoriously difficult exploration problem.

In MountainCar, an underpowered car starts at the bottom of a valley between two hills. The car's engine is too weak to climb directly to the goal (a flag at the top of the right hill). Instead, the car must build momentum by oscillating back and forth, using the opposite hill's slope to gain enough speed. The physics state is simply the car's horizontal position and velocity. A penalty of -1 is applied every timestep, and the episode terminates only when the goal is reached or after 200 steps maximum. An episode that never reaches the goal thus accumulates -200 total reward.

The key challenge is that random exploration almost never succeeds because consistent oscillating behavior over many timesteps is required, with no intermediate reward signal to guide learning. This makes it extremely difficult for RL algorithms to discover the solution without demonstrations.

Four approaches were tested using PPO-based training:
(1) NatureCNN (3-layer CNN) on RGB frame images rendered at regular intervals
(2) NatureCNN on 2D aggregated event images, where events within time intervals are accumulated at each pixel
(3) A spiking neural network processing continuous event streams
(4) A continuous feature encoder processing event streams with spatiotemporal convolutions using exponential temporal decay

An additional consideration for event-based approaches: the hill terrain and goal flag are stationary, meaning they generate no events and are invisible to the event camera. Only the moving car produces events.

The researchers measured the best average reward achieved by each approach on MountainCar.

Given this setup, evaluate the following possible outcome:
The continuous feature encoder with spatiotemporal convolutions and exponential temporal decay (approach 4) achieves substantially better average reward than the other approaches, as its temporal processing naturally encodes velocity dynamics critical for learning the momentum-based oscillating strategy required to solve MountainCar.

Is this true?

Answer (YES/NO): YES